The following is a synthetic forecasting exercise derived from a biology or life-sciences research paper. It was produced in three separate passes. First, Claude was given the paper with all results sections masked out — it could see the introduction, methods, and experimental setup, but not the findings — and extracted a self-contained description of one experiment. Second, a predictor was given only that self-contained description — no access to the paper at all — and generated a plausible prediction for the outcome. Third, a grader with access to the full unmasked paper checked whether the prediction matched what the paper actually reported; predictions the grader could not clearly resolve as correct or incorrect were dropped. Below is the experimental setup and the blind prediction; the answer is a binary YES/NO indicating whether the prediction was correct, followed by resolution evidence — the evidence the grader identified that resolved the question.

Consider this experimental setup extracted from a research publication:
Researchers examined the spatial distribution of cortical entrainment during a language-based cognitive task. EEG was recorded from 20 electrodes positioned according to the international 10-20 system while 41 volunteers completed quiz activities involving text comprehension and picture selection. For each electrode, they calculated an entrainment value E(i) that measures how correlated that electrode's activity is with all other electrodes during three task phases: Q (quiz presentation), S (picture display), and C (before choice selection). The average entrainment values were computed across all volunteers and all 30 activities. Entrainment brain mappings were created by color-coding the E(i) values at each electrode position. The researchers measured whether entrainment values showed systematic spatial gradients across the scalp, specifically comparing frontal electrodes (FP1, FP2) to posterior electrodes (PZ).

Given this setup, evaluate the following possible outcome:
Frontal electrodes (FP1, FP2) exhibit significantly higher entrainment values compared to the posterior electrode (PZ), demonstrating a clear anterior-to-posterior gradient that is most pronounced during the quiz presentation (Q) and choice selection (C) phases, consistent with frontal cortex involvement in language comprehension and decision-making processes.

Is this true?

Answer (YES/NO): NO